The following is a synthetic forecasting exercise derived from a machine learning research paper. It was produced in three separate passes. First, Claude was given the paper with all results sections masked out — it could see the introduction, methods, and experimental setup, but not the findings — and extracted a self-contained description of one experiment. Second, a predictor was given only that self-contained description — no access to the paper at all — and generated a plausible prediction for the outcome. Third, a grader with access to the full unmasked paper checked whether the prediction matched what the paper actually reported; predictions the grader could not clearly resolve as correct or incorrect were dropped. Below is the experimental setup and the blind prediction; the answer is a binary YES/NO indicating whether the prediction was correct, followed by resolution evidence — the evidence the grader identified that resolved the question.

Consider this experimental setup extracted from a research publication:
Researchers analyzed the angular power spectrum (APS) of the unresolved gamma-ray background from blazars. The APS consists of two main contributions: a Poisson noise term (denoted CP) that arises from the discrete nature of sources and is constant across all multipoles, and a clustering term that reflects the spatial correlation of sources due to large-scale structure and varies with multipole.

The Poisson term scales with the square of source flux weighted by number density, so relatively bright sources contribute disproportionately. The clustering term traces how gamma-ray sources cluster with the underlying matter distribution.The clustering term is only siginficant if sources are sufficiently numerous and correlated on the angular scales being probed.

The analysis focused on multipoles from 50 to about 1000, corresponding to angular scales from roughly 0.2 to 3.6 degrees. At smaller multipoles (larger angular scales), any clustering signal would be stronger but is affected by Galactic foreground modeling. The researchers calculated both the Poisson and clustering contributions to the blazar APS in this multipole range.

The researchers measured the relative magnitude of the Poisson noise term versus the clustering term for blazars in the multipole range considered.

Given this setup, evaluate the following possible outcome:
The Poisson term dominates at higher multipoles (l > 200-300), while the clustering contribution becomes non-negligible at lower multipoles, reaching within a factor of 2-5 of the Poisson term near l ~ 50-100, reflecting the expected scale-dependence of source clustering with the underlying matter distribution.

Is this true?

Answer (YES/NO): NO